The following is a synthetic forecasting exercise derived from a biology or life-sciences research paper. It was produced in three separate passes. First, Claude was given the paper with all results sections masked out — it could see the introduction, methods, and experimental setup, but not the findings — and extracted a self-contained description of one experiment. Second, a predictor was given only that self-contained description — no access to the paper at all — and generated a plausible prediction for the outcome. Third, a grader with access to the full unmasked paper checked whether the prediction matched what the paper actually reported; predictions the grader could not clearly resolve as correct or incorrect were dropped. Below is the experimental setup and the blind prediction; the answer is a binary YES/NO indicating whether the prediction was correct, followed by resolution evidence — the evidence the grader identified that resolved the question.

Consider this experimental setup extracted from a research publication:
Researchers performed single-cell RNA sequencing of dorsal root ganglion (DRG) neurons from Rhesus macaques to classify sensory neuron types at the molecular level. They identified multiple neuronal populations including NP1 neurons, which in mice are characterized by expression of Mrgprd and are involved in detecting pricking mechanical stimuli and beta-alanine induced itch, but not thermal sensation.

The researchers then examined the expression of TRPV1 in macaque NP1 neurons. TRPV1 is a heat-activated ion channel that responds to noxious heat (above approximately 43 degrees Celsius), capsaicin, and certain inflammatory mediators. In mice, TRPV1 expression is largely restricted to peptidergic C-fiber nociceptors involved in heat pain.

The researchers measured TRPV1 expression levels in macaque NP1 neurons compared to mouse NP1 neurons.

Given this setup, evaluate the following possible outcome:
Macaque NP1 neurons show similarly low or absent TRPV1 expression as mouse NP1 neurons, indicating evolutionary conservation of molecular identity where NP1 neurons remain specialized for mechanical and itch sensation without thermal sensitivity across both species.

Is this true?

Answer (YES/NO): NO